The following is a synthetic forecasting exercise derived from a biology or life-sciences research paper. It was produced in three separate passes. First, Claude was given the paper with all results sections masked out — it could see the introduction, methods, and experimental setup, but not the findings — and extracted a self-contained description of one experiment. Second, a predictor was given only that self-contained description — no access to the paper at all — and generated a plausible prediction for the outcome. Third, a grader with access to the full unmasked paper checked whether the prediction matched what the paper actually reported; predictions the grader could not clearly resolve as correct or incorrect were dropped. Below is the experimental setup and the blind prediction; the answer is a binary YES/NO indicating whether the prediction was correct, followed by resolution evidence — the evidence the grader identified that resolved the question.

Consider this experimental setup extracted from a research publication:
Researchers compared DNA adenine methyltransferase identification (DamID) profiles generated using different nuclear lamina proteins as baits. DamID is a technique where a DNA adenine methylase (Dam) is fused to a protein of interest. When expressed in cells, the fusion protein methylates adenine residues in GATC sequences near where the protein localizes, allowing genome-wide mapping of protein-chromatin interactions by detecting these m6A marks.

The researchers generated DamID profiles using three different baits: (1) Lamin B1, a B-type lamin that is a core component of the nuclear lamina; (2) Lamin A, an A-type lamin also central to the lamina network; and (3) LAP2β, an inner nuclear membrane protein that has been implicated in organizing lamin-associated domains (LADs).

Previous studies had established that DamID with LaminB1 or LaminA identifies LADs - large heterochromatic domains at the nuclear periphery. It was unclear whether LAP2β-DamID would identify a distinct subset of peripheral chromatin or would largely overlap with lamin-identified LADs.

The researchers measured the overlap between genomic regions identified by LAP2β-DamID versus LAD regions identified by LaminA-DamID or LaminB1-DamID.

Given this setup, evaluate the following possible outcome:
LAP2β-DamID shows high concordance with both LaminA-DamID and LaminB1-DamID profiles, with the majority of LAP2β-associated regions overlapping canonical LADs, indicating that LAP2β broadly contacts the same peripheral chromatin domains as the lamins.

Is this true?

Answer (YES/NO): YES